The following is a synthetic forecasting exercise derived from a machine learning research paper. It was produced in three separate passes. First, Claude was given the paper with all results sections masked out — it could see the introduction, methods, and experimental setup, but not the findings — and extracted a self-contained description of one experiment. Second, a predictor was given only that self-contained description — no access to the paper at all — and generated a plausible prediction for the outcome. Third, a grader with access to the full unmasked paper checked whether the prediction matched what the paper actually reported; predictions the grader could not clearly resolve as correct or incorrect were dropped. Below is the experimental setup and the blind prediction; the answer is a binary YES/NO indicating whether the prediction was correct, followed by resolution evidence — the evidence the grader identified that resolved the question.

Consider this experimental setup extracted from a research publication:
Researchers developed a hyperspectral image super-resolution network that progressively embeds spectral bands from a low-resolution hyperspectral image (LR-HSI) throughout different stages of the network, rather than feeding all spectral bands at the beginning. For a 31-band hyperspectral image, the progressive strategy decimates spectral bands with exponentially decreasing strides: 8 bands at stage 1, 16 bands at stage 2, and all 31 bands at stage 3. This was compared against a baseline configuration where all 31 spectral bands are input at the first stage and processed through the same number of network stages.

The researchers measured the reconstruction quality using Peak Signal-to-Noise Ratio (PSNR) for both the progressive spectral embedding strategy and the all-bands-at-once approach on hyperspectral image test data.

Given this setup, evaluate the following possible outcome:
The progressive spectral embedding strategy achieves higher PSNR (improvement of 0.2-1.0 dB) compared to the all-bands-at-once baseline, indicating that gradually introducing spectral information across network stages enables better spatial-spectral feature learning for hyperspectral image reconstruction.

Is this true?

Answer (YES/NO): YES